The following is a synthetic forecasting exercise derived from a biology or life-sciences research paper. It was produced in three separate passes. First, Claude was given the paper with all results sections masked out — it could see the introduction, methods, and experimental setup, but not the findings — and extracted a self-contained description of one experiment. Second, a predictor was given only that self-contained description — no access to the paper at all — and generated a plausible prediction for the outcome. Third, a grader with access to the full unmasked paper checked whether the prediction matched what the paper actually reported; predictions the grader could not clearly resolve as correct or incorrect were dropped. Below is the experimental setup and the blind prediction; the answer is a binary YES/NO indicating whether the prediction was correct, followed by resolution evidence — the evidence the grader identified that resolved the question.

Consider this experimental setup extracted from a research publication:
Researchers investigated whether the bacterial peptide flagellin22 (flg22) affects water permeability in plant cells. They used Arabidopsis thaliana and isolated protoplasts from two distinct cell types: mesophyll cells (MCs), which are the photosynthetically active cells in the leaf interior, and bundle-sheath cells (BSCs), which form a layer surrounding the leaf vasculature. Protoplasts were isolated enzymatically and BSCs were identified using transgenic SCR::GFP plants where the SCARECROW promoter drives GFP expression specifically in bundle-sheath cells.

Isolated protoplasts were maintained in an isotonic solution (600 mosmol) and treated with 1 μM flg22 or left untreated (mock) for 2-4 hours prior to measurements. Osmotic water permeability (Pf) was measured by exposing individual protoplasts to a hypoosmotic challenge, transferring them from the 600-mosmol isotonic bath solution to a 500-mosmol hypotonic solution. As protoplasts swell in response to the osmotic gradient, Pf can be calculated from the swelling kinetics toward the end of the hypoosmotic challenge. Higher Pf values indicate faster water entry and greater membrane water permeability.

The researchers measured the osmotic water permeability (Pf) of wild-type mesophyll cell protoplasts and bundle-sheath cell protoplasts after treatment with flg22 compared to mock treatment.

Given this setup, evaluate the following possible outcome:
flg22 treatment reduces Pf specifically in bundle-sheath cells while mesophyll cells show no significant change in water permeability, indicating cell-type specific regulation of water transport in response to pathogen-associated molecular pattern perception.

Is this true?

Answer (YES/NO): NO